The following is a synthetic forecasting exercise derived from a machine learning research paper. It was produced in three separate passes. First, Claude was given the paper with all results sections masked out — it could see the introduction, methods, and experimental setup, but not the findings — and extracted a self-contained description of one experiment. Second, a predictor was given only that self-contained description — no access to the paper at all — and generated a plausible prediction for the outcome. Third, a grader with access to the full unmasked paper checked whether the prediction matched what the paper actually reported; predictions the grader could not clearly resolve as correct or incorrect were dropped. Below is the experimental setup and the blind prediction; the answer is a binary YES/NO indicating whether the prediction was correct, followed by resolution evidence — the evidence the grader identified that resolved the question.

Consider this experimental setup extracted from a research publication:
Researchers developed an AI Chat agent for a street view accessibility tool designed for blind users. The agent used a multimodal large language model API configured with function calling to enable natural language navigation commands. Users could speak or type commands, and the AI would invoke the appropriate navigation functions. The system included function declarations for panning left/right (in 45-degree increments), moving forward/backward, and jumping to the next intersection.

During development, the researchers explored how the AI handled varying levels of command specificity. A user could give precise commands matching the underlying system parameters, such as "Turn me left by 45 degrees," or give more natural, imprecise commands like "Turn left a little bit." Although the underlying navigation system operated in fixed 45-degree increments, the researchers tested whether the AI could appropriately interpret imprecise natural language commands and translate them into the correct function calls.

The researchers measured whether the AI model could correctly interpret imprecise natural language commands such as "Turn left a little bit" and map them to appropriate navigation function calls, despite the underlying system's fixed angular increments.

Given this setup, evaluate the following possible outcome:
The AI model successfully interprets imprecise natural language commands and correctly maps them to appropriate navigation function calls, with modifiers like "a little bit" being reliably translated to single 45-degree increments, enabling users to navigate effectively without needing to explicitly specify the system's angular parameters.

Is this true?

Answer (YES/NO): YES